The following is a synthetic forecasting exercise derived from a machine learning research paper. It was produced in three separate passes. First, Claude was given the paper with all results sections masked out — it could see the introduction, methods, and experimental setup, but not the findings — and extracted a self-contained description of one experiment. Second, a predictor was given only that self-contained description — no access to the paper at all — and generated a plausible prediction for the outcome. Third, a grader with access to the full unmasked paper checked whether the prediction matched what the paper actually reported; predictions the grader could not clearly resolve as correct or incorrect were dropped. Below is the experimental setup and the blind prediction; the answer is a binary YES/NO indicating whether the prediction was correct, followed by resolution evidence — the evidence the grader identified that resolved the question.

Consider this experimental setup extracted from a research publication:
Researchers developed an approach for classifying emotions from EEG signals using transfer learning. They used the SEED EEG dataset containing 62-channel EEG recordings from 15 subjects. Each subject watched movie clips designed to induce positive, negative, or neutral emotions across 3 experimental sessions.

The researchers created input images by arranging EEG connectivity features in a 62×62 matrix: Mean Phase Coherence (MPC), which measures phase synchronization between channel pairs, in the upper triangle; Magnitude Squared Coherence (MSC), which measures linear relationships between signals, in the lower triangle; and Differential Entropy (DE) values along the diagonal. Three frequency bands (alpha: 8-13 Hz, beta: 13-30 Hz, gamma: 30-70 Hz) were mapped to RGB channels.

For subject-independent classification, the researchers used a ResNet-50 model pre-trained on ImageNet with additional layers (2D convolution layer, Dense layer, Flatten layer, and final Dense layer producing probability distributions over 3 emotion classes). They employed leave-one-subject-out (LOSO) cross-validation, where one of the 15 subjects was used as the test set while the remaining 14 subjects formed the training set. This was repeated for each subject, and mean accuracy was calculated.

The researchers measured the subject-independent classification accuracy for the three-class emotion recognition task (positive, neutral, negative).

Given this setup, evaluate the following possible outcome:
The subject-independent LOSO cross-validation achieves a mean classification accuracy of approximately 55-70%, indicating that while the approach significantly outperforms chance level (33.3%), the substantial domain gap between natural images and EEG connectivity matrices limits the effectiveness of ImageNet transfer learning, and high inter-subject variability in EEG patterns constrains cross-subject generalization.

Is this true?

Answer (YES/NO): NO